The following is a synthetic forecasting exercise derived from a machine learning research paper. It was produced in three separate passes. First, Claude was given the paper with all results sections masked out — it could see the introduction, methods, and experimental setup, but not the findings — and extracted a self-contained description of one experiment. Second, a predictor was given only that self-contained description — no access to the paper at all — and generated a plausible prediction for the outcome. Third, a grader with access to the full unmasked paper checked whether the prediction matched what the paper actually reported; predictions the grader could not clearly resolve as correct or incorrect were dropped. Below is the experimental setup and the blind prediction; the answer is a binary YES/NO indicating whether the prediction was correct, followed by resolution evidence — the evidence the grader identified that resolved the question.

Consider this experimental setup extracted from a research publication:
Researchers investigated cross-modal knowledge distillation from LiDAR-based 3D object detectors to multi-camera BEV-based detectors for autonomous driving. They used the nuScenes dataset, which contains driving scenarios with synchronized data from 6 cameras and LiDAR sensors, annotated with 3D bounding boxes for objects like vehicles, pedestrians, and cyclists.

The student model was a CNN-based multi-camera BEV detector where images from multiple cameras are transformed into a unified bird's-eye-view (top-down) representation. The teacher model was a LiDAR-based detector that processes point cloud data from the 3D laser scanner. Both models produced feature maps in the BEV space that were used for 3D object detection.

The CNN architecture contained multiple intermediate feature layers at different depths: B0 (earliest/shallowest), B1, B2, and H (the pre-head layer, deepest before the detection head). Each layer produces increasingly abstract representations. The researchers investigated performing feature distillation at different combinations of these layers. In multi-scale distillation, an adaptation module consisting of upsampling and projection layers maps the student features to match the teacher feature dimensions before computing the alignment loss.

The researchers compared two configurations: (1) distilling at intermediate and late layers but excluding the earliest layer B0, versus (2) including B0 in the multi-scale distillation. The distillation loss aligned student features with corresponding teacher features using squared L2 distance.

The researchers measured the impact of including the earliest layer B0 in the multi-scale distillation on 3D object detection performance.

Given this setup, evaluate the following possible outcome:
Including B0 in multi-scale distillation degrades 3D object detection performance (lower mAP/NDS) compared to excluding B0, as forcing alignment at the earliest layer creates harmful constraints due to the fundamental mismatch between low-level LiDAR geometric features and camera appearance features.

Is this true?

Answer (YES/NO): YES